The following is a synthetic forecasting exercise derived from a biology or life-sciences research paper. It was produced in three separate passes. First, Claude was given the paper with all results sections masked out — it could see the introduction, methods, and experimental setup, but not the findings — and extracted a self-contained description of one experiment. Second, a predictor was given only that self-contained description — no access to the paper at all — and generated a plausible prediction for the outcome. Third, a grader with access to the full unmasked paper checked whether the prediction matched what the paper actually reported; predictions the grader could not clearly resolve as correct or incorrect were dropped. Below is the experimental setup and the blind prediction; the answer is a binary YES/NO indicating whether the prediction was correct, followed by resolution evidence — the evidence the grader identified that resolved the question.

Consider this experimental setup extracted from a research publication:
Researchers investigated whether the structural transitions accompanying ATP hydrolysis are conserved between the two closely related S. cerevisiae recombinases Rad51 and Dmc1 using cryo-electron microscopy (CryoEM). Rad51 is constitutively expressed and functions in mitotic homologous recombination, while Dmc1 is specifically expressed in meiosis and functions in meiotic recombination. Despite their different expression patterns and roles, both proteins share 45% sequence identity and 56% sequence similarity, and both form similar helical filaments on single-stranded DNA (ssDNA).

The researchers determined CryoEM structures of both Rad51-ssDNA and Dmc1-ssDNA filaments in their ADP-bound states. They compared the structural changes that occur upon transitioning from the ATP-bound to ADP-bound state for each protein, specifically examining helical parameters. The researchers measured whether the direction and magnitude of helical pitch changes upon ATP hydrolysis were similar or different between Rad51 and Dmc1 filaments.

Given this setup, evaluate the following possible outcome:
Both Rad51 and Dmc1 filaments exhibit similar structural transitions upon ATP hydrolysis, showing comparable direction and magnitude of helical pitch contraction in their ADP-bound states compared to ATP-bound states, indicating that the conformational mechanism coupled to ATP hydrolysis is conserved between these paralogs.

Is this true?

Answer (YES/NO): NO